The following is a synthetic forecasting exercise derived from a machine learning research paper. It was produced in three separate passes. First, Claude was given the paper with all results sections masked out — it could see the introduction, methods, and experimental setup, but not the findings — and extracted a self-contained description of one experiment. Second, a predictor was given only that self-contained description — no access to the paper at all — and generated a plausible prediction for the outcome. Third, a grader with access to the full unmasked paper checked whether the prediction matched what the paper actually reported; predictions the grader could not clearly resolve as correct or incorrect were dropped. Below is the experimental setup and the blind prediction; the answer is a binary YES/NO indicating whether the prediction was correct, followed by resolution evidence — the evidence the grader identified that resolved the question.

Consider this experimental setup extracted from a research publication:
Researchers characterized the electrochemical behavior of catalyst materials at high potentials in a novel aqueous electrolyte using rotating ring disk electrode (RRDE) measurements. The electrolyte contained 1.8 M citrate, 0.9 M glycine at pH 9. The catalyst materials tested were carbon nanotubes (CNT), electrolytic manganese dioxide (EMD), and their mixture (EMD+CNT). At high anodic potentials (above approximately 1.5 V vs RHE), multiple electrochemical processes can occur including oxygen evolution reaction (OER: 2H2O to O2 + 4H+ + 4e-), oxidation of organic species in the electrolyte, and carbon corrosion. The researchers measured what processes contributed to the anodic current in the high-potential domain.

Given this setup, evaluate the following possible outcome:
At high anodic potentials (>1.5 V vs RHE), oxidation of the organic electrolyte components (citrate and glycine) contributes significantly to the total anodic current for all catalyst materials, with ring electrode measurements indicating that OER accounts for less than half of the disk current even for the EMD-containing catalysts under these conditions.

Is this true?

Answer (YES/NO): NO